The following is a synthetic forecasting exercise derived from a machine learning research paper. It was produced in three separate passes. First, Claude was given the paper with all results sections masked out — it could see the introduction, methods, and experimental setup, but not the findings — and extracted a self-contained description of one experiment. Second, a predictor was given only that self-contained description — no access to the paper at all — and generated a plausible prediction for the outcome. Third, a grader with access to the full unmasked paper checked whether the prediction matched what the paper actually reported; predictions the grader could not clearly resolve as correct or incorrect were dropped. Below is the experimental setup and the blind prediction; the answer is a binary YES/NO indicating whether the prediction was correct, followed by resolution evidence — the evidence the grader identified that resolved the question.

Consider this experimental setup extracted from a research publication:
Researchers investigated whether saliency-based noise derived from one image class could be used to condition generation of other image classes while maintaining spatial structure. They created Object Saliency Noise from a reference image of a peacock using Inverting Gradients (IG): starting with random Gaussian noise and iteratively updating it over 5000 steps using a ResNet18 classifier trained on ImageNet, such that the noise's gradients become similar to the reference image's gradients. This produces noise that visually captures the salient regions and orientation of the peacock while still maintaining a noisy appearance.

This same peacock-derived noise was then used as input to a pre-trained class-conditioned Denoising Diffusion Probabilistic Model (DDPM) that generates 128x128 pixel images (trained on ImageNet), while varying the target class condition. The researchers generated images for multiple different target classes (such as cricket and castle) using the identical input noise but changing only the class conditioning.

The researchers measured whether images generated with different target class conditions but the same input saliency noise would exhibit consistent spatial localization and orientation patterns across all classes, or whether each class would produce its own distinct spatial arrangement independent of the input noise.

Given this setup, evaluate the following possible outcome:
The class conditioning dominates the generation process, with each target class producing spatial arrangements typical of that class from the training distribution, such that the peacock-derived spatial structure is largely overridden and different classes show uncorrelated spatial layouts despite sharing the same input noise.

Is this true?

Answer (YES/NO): NO